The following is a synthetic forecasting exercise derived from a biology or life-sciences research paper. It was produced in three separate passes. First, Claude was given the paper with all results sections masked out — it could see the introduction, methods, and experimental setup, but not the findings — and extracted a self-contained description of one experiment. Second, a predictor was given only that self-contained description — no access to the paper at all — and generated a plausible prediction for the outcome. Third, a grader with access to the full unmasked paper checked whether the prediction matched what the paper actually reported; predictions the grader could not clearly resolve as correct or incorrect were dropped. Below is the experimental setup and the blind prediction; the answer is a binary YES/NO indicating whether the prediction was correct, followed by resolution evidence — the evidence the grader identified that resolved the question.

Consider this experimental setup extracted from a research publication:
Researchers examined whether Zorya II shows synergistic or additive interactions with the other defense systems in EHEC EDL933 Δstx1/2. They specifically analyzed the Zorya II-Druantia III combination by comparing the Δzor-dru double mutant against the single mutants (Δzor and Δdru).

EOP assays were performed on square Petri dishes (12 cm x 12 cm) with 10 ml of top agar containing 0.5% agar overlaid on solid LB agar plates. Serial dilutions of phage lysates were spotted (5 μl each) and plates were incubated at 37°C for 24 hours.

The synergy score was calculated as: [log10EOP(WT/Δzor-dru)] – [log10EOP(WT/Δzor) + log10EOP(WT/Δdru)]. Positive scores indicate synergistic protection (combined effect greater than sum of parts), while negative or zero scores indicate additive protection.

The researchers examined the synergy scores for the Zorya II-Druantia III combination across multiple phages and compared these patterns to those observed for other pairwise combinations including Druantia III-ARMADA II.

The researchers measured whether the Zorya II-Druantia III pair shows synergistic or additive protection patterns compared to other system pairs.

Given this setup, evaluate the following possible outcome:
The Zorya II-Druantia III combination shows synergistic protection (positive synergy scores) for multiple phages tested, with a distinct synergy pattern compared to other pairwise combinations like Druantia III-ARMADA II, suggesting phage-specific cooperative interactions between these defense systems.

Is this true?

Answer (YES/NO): YES